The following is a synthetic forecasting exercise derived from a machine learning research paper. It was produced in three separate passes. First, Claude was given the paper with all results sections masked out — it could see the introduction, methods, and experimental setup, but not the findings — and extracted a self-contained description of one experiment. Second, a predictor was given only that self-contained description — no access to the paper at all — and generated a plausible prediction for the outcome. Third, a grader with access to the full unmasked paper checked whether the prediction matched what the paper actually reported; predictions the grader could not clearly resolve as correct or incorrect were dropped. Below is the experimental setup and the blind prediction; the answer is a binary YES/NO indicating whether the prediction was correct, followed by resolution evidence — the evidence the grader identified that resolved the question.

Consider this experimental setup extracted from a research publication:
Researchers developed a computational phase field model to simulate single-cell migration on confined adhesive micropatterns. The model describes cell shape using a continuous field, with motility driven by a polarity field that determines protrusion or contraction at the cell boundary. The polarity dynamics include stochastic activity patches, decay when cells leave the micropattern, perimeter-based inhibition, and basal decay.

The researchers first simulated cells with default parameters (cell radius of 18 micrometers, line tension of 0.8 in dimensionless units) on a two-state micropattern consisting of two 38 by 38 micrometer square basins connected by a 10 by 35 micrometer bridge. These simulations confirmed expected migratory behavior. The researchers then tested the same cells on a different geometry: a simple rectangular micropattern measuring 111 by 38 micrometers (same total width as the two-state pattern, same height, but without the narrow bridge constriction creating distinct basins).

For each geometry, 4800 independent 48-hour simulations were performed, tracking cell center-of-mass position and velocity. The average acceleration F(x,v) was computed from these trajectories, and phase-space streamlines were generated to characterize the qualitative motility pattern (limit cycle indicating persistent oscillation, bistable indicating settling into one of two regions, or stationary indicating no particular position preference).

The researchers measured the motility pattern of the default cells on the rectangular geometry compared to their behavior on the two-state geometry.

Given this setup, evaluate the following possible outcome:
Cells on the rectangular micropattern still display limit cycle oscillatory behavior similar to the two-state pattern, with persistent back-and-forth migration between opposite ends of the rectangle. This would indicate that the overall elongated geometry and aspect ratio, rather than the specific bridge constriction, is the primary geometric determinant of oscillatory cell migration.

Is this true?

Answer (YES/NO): NO